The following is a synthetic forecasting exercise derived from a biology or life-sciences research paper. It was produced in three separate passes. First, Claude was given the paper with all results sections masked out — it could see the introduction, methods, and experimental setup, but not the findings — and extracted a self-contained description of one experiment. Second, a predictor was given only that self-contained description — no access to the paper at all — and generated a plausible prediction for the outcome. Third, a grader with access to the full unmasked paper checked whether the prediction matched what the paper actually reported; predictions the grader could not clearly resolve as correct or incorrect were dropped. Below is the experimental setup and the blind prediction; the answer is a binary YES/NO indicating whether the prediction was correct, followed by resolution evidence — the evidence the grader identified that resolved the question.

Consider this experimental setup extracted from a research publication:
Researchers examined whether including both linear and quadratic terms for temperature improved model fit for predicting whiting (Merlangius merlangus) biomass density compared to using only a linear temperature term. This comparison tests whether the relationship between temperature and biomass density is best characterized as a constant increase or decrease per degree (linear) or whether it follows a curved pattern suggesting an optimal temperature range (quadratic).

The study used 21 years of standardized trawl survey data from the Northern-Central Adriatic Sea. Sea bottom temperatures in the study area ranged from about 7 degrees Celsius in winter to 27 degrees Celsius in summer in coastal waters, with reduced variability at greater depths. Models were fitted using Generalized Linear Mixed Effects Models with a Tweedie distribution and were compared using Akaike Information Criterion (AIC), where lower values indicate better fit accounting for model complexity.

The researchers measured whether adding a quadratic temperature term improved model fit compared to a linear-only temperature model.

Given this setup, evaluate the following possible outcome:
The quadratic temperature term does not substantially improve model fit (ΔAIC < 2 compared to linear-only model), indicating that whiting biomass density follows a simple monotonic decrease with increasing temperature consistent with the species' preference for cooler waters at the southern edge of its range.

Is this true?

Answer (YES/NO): NO